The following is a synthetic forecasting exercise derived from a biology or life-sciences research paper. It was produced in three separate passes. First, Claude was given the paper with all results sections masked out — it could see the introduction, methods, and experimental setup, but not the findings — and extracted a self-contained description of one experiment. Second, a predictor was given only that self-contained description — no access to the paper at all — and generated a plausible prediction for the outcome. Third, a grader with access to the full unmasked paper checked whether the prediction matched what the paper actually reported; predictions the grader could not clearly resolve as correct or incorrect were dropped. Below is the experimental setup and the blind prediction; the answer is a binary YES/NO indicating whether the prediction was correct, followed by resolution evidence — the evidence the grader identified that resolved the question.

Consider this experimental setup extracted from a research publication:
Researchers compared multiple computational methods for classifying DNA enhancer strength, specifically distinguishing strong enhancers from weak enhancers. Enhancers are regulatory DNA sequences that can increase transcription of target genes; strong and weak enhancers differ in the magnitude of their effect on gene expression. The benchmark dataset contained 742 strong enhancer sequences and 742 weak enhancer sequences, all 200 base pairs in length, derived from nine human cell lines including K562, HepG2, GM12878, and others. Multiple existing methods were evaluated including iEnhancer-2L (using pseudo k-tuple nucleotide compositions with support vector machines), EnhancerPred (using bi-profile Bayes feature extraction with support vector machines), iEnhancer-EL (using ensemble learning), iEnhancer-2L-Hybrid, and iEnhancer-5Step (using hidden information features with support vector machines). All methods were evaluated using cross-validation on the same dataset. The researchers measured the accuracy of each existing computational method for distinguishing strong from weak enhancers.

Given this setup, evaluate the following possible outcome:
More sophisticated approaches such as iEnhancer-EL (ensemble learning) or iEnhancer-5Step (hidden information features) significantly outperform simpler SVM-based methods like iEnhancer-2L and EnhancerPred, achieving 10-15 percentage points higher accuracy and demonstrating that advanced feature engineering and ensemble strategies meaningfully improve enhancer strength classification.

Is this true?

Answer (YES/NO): NO